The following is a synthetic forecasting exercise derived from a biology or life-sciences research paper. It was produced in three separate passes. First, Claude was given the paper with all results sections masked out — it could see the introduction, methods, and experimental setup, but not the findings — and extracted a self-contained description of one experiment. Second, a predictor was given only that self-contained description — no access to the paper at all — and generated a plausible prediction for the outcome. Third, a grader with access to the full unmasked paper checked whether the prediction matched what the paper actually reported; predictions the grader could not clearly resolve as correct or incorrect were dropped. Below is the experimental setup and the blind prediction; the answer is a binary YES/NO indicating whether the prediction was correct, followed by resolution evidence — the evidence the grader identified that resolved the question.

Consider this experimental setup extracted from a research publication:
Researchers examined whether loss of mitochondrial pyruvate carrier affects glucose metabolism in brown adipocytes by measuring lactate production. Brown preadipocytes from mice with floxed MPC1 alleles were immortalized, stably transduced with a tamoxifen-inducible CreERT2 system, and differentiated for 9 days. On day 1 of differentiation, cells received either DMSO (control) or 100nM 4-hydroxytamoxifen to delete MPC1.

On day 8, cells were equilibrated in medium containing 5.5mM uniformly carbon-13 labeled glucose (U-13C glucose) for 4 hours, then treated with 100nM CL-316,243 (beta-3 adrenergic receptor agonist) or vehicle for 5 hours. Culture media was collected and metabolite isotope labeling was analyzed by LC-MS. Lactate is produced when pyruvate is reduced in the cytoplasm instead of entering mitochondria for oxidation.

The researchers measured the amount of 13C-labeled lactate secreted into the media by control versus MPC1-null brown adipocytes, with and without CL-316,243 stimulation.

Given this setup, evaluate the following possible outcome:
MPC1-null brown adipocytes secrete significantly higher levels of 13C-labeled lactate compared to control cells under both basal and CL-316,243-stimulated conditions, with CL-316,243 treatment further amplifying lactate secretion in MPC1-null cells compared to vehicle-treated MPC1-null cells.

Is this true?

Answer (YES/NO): NO